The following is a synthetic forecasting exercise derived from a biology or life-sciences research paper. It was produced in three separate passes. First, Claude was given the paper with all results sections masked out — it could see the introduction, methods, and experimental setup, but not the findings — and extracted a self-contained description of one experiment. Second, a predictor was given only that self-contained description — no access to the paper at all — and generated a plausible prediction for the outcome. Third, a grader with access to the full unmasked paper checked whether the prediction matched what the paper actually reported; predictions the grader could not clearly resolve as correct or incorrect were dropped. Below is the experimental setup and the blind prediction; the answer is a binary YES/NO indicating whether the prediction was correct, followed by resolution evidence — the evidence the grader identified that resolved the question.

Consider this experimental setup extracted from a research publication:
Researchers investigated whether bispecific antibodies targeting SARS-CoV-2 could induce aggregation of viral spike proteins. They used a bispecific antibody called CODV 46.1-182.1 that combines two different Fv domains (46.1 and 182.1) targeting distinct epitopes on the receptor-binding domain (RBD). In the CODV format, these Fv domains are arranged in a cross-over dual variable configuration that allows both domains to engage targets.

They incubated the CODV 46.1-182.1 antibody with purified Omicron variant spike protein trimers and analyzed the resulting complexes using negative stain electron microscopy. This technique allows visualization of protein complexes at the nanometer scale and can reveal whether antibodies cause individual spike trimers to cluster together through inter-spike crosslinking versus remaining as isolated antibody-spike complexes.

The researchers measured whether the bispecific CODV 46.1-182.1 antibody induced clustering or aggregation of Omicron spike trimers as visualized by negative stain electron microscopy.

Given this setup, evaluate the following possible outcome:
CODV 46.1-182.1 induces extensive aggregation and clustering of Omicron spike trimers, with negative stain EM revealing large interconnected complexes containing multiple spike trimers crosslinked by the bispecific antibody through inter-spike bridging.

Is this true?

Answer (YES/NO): YES